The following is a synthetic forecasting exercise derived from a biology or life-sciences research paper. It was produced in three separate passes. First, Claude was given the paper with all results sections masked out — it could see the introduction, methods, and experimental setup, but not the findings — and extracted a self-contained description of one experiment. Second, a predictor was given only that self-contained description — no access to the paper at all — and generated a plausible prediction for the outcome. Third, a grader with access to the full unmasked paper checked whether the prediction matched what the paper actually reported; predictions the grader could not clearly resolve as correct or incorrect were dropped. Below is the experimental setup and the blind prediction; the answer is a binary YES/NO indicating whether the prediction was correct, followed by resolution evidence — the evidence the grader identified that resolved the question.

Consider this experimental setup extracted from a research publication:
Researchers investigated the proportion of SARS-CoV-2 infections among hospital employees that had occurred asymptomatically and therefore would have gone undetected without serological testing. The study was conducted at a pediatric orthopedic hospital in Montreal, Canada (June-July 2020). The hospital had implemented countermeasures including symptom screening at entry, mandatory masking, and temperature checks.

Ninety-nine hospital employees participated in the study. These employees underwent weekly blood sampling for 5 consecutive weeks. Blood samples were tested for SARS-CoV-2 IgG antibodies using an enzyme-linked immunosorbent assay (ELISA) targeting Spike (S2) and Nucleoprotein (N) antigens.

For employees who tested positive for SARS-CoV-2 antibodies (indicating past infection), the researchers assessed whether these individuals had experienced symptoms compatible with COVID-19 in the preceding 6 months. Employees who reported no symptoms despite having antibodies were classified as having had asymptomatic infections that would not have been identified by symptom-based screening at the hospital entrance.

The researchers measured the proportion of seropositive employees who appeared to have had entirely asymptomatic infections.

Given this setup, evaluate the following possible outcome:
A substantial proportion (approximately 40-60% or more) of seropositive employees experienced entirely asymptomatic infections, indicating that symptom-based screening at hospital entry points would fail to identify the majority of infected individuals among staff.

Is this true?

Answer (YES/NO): YES